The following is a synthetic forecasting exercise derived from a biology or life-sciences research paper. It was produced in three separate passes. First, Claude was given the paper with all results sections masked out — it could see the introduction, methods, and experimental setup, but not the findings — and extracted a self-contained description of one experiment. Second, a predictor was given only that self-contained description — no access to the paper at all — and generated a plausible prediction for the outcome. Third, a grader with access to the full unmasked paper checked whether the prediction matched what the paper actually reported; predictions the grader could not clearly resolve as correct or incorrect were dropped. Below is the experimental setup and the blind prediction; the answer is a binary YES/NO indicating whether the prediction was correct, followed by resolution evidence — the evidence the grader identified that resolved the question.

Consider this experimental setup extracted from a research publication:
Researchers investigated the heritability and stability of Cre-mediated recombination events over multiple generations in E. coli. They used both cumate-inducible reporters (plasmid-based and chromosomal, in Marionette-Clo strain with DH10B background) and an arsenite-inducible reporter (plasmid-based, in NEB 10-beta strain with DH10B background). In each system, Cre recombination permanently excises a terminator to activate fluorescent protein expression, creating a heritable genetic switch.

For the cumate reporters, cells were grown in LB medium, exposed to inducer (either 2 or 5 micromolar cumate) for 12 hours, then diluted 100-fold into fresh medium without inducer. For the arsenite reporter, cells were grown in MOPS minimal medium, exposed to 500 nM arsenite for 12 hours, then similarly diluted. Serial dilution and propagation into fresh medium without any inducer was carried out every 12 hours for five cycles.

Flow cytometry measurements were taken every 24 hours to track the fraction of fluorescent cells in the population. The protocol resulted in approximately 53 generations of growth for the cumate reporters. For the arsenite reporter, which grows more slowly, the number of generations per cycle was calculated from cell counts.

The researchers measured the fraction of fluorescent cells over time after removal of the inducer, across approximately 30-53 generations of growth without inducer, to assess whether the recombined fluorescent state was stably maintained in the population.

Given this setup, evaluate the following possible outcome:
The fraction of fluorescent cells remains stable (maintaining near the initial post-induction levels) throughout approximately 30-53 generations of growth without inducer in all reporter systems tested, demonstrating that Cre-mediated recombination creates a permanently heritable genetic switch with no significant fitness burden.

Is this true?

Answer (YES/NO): NO